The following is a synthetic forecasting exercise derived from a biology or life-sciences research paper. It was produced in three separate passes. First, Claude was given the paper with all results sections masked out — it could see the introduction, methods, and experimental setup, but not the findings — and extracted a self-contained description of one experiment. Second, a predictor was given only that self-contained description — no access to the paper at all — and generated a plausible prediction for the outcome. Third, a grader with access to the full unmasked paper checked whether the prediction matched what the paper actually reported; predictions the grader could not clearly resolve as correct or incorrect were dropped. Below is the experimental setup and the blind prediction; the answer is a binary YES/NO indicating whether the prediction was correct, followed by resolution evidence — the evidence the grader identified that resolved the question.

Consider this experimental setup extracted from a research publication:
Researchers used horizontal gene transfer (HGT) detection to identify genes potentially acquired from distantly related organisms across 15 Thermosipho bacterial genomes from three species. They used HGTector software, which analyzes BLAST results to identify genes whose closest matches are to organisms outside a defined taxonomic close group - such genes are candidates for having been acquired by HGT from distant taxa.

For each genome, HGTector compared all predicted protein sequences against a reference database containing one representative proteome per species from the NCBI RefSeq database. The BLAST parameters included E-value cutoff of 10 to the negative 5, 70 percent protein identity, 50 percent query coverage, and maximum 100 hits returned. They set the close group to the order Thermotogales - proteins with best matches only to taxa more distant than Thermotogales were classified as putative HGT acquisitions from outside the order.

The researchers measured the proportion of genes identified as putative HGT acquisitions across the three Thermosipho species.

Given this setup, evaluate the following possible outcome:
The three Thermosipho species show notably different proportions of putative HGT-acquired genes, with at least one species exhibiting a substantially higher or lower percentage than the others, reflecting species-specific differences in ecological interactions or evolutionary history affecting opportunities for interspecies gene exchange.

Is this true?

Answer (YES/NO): YES